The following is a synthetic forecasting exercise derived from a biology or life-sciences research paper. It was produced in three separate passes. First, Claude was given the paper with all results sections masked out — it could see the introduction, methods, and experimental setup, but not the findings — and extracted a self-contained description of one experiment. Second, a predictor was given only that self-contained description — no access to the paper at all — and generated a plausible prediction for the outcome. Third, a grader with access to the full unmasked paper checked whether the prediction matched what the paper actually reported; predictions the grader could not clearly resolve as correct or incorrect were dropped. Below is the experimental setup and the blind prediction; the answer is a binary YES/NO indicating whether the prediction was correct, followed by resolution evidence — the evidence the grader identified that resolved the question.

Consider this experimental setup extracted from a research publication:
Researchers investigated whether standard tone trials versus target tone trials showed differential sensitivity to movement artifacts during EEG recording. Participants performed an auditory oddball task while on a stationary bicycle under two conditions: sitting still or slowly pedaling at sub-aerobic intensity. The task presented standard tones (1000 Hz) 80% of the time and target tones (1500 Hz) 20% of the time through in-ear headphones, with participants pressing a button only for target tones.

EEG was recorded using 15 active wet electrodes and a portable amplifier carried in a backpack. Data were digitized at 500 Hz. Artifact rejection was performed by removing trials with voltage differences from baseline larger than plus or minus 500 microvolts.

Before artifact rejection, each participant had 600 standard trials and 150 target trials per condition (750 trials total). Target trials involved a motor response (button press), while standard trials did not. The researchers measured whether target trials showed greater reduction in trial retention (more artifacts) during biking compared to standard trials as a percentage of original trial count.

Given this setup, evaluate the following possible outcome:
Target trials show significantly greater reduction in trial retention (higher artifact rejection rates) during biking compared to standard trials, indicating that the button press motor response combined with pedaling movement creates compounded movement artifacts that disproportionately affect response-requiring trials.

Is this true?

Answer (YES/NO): NO